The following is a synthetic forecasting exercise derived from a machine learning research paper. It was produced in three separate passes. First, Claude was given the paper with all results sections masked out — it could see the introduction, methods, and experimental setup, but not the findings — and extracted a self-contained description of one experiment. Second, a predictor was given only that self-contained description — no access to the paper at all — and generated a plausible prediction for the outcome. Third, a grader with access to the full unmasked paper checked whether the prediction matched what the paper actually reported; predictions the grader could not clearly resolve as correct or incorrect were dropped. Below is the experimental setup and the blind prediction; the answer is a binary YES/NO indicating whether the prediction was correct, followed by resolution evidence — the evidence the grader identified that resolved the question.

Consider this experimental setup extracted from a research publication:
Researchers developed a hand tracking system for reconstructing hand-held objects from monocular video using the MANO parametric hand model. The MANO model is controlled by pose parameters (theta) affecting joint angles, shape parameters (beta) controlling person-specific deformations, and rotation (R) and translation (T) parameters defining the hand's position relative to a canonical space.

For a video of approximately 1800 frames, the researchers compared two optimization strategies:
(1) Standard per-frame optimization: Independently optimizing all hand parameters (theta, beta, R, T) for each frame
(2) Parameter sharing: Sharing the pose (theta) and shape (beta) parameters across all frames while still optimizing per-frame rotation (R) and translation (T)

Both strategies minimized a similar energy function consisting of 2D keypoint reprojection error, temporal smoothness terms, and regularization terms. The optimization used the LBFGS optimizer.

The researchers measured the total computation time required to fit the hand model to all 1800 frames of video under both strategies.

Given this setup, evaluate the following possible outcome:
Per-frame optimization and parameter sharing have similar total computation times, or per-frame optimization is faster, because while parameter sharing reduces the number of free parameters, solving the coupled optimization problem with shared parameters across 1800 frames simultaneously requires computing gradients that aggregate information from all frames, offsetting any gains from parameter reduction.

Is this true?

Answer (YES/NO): NO